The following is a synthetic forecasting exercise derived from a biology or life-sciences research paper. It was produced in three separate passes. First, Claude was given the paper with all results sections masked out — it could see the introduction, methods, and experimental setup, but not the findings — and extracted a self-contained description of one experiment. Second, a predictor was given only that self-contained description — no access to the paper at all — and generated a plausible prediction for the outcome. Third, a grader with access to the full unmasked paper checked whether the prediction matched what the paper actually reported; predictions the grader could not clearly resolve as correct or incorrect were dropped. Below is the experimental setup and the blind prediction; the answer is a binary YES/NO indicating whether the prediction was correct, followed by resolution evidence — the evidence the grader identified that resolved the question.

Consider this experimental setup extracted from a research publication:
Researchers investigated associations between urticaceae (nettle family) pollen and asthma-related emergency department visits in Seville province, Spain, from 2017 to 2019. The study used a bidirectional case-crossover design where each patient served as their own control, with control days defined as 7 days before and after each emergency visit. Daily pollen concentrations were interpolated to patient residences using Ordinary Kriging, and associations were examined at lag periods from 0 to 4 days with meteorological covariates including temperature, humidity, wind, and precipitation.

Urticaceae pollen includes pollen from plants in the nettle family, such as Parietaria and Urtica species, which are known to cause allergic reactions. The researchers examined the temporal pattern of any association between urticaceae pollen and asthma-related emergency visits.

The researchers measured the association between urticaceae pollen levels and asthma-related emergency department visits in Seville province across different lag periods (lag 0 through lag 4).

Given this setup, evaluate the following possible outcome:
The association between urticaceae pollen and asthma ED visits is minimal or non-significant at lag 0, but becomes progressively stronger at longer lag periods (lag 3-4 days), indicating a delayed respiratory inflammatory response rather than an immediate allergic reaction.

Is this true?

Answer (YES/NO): NO